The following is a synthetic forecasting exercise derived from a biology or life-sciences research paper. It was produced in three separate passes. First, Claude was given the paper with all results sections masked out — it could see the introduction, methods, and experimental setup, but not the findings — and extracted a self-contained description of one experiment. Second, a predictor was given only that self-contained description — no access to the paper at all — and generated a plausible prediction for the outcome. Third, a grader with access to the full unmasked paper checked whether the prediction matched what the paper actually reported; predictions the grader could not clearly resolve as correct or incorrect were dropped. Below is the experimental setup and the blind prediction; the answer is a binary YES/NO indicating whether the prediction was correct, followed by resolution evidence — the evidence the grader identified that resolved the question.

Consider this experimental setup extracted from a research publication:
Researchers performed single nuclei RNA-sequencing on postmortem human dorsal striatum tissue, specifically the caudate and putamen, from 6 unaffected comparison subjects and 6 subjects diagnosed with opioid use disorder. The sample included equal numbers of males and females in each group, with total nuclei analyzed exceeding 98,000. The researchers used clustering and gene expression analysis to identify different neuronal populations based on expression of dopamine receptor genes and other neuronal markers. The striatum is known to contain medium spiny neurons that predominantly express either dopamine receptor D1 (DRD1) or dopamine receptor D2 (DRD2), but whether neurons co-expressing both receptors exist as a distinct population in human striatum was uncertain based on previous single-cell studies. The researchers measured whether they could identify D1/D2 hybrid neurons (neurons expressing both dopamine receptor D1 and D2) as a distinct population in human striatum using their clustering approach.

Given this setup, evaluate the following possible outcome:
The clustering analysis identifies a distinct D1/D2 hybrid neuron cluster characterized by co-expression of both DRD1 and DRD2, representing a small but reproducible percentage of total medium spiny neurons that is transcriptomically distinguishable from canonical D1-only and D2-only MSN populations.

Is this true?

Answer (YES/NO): YES